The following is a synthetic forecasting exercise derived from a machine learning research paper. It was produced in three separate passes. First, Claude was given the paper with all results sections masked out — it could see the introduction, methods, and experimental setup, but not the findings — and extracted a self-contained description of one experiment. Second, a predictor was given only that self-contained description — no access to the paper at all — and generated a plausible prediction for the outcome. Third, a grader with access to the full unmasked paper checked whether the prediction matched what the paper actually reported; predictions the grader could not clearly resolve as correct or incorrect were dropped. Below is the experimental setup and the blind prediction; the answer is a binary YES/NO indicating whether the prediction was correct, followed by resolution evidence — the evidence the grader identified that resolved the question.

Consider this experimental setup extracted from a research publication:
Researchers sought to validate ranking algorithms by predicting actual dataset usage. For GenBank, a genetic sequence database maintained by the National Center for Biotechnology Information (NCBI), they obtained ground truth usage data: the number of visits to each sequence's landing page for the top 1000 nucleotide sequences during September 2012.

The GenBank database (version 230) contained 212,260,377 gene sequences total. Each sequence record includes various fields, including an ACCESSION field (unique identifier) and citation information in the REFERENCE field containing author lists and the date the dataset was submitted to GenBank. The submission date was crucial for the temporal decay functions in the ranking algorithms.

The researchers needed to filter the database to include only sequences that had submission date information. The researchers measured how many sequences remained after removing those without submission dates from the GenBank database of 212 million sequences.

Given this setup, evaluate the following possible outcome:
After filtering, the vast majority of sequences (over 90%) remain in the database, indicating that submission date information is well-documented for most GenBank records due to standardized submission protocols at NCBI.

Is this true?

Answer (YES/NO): NO